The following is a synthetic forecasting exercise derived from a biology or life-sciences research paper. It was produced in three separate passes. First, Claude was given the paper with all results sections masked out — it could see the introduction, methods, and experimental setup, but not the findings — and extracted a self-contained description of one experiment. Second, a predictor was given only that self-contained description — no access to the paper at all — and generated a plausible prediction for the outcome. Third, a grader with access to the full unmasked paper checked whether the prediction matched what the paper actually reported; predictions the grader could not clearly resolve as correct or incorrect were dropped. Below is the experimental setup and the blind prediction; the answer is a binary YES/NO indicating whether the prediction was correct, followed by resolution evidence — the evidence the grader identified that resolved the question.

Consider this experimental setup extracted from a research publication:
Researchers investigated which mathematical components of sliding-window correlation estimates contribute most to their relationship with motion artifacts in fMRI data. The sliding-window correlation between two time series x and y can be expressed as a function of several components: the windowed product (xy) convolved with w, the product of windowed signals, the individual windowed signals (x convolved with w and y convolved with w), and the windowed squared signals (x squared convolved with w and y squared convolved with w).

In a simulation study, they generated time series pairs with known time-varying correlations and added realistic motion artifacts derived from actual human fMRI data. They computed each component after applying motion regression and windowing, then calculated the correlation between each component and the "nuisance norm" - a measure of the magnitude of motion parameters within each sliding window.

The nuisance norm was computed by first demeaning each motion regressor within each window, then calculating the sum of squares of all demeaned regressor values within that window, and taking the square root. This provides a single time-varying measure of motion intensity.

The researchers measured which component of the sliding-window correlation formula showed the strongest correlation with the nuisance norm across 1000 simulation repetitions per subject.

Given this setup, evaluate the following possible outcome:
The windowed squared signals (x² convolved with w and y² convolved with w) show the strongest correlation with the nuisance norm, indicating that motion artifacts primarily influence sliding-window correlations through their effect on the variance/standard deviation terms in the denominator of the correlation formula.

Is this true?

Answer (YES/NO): NO